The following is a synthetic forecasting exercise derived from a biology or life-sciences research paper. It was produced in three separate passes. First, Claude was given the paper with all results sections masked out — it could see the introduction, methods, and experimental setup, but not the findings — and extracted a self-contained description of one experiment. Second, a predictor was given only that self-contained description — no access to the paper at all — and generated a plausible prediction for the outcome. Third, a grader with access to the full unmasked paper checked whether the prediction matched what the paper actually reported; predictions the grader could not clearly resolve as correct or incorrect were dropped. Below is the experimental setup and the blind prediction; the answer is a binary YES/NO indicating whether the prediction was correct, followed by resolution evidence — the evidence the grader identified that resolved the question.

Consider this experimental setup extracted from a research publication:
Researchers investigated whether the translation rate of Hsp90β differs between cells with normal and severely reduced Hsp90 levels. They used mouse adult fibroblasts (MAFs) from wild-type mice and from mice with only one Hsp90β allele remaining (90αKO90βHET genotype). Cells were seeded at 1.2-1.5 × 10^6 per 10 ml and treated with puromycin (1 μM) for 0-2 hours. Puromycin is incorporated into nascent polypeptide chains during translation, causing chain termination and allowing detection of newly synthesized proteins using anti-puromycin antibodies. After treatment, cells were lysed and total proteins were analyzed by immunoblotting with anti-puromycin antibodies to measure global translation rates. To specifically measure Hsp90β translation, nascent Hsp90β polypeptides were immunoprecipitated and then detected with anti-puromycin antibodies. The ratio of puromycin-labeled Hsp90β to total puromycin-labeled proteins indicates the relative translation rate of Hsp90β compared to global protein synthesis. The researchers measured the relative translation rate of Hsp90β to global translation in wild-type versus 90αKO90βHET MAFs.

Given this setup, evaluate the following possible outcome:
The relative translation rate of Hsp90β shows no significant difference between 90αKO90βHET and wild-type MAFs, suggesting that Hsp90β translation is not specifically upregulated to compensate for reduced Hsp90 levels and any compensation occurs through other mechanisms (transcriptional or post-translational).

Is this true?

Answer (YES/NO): NO